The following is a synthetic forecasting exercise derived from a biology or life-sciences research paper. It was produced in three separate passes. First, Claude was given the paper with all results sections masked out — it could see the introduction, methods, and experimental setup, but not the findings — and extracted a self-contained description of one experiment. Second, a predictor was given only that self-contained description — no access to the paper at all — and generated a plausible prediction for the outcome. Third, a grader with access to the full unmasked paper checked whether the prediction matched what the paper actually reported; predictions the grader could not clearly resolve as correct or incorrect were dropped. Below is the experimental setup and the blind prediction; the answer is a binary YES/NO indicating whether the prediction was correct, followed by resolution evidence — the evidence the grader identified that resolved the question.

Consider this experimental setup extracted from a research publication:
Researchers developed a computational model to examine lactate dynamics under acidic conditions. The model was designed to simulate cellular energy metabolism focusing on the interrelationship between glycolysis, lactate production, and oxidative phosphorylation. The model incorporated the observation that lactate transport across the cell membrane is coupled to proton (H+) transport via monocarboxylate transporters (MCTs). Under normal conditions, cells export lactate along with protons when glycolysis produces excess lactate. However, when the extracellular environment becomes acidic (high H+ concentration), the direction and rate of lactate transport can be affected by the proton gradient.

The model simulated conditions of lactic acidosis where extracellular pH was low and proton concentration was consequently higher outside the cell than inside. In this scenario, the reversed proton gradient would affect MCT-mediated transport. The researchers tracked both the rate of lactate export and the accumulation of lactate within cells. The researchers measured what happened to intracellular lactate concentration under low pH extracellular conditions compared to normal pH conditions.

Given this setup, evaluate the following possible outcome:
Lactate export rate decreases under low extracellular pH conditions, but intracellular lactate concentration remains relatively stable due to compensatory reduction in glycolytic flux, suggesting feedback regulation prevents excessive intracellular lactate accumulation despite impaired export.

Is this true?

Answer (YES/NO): NO